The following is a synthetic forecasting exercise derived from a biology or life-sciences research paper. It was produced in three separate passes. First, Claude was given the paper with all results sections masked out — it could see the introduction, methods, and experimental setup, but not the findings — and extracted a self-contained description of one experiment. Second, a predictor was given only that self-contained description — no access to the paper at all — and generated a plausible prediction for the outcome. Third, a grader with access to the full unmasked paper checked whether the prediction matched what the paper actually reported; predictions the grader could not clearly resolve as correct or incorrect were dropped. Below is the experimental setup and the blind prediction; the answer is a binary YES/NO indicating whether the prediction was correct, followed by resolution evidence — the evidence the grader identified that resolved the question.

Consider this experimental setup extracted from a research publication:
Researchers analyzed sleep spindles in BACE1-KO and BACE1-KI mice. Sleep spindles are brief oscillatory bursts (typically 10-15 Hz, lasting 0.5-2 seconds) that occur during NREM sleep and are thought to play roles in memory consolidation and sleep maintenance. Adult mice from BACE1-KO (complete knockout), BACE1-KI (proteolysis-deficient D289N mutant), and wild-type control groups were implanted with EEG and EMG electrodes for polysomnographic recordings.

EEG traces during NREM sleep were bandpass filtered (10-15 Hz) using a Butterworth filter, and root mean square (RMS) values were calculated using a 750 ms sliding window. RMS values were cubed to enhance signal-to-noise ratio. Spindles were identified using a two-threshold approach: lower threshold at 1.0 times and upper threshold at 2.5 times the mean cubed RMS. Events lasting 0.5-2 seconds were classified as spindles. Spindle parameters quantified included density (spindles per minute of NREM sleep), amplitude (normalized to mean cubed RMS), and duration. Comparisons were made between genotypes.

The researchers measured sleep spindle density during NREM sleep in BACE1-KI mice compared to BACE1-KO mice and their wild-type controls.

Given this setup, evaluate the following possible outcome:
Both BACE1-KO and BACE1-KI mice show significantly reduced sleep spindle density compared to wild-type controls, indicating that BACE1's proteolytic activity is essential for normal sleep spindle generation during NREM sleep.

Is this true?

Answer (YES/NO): NO